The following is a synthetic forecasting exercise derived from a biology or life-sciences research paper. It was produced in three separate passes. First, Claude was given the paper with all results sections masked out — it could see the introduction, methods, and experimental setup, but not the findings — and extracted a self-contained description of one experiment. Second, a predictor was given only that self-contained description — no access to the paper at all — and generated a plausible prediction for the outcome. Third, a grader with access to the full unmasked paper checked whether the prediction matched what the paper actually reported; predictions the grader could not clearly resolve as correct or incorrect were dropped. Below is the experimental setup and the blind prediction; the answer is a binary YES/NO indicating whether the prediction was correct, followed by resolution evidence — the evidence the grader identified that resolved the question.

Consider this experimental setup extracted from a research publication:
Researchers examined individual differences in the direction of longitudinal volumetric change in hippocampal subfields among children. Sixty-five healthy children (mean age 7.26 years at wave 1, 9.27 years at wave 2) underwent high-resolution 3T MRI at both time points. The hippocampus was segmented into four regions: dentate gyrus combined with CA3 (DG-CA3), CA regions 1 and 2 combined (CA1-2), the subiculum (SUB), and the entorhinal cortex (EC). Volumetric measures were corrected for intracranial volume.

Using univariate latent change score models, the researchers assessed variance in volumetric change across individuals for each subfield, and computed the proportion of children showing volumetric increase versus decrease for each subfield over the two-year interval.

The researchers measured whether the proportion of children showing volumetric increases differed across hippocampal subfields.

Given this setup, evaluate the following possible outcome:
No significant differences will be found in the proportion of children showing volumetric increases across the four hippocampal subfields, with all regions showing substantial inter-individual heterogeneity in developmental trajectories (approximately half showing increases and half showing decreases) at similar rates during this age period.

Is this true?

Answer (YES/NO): NO